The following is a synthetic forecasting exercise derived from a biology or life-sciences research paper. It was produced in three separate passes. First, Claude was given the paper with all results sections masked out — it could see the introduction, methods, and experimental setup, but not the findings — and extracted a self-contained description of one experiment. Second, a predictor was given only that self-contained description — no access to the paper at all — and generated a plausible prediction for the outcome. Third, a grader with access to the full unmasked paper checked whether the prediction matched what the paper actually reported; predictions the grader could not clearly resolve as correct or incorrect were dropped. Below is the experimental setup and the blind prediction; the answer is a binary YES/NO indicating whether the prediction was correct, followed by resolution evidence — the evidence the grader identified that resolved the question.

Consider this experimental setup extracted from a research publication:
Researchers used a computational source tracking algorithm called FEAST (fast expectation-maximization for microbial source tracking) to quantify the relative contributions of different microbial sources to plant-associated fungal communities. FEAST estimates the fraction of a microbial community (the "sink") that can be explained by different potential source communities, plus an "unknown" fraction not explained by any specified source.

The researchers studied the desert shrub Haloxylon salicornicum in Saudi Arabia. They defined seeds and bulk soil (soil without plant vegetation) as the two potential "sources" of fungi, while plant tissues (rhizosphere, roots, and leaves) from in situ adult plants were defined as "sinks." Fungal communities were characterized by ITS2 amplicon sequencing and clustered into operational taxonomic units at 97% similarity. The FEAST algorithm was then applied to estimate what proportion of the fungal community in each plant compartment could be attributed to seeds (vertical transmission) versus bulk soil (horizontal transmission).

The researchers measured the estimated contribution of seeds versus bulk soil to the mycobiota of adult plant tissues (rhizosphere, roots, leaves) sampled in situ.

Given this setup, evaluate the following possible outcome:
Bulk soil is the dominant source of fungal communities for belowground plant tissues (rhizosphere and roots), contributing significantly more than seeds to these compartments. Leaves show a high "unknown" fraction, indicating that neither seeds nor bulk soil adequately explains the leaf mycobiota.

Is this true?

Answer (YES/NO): NO